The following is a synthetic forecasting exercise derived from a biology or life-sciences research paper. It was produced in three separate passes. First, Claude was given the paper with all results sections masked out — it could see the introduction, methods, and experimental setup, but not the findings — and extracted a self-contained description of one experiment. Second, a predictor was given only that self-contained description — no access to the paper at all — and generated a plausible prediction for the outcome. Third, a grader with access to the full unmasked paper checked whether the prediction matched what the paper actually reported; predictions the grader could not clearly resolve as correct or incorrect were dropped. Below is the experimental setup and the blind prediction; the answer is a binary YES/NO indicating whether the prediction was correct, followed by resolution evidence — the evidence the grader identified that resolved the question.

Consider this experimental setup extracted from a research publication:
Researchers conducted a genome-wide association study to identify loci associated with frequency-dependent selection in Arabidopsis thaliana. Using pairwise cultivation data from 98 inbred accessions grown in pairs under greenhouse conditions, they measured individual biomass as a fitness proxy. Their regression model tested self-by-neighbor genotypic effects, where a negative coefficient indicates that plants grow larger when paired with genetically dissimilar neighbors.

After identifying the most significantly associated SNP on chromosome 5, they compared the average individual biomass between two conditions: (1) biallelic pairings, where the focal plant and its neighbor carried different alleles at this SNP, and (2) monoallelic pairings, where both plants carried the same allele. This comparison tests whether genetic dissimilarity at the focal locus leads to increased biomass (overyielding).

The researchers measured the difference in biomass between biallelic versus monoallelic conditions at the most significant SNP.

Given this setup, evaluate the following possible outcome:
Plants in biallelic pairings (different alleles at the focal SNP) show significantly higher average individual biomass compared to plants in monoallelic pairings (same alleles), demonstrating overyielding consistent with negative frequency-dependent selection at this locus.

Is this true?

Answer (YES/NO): YES